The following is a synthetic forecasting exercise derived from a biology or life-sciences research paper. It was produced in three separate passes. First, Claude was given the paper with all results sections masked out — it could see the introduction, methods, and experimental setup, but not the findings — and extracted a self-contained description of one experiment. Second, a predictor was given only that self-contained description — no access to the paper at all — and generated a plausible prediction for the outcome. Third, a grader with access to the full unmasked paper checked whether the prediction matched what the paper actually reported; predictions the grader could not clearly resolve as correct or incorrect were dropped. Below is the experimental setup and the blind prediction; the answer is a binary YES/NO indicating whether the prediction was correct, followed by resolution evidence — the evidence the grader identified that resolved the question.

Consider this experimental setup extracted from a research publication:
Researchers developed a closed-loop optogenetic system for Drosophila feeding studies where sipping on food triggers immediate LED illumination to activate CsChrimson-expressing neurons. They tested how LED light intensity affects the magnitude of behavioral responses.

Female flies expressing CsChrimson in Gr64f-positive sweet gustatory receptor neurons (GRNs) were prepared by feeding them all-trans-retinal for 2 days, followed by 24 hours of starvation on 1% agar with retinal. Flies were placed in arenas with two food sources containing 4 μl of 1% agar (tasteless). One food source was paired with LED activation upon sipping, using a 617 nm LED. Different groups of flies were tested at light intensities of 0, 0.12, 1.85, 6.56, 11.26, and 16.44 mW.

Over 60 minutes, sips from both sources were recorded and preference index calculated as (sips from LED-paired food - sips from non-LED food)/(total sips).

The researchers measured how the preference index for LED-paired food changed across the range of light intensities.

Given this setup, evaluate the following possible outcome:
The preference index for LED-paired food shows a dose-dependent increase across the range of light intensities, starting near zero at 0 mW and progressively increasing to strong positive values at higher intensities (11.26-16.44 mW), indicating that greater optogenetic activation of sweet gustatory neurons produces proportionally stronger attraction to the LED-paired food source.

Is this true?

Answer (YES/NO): NO